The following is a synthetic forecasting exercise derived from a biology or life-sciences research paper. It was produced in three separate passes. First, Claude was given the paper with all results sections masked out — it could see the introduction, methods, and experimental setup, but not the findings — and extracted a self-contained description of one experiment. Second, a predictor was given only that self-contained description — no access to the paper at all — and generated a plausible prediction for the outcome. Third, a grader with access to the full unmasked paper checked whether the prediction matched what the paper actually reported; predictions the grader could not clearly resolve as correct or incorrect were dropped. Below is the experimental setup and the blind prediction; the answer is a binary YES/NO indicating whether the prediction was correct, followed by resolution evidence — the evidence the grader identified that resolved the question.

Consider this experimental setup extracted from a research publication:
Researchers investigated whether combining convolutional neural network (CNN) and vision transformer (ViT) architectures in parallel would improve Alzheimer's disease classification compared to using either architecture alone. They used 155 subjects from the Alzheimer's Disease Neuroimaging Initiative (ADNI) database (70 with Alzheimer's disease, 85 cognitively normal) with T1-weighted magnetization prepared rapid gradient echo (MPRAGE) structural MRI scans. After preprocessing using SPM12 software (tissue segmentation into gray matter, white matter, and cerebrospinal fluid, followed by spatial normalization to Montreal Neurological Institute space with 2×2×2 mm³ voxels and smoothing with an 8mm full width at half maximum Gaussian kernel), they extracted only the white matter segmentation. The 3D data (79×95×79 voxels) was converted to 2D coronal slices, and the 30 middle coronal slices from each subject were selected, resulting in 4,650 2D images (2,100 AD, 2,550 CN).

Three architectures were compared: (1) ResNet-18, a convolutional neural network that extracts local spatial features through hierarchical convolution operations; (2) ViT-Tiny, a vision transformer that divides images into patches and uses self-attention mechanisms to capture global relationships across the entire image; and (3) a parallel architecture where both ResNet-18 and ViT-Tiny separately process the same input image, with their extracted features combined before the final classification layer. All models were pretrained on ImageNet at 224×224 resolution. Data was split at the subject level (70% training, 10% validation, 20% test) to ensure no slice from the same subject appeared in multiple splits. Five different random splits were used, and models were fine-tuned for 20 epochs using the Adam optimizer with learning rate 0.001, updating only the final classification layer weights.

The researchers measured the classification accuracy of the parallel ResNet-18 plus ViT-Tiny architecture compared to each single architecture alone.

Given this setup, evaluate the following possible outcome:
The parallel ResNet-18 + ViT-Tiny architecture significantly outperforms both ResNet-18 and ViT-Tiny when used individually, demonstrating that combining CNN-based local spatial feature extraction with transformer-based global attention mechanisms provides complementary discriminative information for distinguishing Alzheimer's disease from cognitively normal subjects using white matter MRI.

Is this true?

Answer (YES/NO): YES